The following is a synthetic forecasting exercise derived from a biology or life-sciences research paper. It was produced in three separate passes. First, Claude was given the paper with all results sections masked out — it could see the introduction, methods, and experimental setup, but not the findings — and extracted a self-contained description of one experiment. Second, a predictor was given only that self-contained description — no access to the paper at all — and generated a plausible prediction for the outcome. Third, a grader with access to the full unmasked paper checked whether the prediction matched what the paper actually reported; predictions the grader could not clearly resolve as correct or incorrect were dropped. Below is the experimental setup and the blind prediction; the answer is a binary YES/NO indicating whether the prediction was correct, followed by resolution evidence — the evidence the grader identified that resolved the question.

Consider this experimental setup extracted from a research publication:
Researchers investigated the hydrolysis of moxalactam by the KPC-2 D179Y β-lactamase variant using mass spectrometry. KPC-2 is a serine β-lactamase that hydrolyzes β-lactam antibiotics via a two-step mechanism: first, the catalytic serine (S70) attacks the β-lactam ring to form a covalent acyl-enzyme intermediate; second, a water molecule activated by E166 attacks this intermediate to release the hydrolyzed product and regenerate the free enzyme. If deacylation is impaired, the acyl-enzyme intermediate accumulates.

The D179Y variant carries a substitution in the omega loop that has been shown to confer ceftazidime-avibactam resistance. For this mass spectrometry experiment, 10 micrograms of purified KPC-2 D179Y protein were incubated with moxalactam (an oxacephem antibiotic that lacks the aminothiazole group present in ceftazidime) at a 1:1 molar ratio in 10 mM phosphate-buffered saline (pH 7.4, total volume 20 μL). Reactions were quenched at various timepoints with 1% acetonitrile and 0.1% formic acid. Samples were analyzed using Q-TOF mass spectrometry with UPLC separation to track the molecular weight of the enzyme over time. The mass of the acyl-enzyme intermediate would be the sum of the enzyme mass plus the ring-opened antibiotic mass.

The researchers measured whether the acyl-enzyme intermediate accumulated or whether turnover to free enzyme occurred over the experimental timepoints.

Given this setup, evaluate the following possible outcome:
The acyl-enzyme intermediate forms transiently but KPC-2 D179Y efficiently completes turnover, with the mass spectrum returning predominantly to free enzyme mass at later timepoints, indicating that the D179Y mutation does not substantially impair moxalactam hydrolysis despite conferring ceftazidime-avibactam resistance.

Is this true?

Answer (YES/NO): NO